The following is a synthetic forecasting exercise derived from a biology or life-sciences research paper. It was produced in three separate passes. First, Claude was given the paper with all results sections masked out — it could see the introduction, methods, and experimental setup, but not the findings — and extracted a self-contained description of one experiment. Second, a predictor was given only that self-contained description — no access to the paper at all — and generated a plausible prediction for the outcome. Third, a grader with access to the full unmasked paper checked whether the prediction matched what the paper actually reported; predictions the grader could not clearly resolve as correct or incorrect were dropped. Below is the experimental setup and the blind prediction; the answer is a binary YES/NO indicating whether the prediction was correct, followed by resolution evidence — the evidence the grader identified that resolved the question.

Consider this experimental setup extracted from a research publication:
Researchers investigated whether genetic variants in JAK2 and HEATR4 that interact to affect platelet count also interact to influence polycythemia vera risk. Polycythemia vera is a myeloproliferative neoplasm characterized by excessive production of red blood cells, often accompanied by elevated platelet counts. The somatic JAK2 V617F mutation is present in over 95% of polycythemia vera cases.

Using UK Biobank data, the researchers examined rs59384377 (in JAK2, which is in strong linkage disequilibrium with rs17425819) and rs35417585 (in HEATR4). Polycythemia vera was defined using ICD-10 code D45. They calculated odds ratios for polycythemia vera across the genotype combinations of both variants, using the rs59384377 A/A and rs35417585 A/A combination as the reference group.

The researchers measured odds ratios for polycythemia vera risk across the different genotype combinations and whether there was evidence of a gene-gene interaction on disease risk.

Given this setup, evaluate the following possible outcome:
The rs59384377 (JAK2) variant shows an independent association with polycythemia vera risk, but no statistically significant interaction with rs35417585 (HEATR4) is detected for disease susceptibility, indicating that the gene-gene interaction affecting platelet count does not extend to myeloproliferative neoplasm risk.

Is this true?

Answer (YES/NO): NO